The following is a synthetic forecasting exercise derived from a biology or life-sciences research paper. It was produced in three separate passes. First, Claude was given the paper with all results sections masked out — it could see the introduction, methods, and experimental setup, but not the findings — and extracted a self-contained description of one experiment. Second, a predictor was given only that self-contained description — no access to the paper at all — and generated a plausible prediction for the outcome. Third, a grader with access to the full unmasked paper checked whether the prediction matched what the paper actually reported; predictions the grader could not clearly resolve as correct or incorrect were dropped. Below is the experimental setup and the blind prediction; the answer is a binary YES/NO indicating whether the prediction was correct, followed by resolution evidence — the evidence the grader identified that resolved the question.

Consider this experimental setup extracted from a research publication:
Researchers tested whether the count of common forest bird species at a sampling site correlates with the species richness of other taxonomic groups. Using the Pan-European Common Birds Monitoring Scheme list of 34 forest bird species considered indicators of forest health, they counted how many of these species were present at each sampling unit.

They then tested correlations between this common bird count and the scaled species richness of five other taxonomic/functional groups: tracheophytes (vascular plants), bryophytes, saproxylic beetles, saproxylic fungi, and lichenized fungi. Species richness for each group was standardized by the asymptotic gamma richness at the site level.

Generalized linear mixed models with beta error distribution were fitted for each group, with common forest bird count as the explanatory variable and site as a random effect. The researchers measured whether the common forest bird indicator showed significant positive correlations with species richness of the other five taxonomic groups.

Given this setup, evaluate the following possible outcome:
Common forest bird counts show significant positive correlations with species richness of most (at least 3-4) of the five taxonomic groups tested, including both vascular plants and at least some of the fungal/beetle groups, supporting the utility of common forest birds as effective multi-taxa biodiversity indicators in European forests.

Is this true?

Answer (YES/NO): NO